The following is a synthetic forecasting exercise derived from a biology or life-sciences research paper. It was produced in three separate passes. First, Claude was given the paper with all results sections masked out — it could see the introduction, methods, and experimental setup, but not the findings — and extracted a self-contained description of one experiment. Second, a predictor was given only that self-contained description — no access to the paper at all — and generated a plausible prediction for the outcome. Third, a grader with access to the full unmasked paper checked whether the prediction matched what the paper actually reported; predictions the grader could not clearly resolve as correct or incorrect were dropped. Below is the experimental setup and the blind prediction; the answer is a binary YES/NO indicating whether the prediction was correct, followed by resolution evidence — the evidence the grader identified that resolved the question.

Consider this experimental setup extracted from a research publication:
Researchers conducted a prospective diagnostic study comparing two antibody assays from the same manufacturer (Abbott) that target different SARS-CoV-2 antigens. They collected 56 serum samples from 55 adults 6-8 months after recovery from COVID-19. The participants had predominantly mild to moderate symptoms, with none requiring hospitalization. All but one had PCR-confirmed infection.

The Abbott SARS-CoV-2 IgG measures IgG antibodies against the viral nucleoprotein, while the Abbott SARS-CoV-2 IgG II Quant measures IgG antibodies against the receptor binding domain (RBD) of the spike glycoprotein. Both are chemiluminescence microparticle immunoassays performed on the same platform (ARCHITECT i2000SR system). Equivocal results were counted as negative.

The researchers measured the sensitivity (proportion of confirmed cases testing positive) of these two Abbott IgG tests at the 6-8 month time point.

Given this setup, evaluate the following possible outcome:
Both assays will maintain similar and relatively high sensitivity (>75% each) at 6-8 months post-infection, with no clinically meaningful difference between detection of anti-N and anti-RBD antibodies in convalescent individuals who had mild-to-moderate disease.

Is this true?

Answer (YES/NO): NO